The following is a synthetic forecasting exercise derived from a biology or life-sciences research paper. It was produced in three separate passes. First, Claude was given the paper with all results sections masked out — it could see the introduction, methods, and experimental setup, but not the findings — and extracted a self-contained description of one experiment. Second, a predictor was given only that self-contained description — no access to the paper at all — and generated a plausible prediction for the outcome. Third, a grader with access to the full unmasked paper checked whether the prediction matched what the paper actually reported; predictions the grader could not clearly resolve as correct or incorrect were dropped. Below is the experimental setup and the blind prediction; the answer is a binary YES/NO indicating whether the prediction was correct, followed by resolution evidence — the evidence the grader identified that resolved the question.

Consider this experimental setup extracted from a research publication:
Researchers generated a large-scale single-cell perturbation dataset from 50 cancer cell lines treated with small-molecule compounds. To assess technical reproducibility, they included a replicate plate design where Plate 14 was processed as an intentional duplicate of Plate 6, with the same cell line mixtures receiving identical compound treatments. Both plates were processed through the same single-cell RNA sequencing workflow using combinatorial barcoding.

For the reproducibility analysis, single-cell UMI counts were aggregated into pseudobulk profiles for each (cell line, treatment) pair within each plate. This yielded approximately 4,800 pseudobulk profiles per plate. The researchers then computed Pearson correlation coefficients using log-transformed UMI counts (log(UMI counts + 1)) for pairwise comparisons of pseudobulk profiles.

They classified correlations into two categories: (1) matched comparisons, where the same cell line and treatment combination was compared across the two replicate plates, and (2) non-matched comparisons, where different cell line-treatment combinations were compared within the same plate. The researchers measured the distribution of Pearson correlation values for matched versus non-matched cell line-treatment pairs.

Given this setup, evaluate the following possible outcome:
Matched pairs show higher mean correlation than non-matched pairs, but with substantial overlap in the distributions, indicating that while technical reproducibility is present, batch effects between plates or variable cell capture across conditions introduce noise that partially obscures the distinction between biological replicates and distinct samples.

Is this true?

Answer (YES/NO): NO